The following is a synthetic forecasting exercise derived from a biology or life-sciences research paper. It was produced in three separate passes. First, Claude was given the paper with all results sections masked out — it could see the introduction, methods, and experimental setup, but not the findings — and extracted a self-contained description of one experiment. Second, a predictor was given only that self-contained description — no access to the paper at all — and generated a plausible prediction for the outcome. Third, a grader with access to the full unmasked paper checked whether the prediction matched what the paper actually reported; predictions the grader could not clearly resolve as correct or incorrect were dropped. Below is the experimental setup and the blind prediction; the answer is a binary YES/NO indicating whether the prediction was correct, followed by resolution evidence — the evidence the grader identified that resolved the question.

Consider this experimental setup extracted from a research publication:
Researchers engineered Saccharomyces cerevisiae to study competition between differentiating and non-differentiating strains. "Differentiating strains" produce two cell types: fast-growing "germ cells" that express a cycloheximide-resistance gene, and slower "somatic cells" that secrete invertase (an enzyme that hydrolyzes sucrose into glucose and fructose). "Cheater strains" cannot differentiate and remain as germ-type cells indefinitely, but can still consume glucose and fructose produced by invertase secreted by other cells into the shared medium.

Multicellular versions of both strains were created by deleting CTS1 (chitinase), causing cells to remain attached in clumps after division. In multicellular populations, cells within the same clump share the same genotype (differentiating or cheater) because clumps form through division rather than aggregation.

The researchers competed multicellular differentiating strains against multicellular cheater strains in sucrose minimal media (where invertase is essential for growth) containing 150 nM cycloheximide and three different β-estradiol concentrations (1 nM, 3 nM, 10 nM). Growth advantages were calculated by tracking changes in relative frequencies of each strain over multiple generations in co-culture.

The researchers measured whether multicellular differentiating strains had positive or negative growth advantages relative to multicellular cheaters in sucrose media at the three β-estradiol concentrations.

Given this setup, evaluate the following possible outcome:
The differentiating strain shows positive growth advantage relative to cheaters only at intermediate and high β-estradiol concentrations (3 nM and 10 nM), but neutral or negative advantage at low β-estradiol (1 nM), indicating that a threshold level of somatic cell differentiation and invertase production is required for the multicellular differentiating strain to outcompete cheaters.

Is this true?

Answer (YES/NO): NO